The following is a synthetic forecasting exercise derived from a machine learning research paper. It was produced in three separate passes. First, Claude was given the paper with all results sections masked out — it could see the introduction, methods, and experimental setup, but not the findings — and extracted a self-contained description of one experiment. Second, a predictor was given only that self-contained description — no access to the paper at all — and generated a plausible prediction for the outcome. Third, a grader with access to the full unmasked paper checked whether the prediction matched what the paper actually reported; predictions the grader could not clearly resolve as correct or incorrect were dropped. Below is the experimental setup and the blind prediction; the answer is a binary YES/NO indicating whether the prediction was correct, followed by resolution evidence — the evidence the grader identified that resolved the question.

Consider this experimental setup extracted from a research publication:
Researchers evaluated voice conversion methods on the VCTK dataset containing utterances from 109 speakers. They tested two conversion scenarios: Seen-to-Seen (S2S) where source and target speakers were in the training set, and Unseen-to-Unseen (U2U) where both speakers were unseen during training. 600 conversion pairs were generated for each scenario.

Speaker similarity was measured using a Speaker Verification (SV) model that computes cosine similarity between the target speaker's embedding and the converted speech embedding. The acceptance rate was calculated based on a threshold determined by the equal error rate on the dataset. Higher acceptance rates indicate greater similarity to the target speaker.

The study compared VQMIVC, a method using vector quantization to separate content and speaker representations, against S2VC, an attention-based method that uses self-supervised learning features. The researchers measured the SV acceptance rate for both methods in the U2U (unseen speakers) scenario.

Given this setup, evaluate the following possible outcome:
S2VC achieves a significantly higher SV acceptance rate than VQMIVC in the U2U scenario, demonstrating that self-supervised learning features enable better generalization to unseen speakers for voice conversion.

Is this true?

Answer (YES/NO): YES